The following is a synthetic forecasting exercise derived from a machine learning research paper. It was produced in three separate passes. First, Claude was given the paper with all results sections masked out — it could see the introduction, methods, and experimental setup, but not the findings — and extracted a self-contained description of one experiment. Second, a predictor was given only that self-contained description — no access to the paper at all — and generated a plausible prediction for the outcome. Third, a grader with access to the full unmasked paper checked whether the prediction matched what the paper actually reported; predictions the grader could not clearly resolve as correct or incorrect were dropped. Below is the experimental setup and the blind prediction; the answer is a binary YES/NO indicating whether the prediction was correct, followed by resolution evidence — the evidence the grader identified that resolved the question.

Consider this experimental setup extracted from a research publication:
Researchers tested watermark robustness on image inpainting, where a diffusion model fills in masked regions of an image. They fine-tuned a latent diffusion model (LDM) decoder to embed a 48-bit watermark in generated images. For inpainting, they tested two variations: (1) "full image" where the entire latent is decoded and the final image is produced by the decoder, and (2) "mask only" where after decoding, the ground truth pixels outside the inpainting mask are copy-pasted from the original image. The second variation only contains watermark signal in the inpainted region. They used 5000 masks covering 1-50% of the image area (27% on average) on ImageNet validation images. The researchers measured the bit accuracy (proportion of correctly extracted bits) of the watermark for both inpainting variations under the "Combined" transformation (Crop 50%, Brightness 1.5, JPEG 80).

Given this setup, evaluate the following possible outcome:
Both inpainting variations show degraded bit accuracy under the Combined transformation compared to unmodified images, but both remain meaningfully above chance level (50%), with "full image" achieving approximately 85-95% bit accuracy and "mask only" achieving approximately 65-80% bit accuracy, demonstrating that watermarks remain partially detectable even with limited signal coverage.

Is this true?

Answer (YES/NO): YES